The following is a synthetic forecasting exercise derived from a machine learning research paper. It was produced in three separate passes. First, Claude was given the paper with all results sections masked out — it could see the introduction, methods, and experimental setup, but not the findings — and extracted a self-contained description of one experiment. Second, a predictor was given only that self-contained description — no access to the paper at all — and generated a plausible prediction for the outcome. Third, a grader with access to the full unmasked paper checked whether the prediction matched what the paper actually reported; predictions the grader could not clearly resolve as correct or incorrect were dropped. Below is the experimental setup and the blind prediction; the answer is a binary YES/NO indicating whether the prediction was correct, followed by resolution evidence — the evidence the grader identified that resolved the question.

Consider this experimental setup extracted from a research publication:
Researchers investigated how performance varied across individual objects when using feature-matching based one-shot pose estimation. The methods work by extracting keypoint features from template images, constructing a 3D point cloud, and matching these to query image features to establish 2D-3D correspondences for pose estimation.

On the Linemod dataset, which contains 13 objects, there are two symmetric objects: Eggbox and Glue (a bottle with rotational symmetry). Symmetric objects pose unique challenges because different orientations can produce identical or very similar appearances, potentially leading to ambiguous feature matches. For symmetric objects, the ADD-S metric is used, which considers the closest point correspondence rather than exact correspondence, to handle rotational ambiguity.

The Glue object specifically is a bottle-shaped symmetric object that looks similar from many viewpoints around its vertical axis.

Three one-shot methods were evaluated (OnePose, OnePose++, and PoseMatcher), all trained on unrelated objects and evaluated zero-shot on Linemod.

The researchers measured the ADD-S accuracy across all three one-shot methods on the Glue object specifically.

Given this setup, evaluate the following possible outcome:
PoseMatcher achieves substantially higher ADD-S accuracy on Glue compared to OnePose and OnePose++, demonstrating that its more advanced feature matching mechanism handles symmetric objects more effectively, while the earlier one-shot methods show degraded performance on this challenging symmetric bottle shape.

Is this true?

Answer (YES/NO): YES